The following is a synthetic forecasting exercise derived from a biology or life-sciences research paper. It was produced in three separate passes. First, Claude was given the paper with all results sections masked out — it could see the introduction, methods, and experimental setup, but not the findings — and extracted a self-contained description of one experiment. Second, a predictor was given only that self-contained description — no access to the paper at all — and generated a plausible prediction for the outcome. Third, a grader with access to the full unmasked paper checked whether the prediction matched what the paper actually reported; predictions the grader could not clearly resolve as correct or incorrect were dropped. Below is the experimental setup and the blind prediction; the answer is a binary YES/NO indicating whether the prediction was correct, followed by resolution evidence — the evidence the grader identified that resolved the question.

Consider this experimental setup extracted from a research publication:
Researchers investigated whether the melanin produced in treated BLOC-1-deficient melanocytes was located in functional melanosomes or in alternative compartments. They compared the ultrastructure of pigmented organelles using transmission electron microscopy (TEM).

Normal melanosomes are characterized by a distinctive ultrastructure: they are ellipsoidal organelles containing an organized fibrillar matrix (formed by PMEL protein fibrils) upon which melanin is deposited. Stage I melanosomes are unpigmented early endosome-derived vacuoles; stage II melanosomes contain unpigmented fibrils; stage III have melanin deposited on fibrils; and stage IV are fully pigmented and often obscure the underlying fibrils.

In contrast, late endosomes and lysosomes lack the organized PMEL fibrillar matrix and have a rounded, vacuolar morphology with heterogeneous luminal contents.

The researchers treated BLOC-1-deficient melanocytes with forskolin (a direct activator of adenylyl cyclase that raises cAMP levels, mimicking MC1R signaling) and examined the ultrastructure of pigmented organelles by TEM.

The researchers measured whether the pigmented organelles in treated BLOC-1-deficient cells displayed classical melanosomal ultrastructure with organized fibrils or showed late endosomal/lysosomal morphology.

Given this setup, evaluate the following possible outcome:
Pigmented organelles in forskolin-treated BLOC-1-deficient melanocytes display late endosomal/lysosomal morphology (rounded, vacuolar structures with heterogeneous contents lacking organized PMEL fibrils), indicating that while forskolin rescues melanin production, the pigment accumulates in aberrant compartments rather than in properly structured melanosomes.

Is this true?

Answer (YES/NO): YES